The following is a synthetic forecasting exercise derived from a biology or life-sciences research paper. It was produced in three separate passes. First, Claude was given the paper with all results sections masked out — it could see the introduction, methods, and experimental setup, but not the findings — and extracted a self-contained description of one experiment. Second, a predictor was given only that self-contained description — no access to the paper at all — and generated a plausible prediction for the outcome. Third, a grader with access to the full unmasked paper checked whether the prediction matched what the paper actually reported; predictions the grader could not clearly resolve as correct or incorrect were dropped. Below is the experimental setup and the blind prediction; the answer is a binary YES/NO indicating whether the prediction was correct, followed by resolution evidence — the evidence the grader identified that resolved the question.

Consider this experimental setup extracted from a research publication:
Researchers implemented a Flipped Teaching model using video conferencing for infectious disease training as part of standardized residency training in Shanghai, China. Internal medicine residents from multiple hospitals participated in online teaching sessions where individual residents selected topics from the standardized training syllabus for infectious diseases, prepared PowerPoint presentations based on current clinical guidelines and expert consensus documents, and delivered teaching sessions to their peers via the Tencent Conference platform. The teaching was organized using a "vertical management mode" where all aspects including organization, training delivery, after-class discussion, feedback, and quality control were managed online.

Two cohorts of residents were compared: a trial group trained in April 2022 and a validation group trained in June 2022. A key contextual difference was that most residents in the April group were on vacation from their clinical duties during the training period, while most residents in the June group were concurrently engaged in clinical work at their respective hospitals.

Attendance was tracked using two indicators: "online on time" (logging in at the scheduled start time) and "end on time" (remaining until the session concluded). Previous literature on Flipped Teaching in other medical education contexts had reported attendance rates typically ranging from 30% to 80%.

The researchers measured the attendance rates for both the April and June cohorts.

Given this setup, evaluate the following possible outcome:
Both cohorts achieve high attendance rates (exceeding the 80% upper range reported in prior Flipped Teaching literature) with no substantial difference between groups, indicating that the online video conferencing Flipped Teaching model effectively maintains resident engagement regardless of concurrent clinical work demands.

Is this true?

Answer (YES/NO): YES